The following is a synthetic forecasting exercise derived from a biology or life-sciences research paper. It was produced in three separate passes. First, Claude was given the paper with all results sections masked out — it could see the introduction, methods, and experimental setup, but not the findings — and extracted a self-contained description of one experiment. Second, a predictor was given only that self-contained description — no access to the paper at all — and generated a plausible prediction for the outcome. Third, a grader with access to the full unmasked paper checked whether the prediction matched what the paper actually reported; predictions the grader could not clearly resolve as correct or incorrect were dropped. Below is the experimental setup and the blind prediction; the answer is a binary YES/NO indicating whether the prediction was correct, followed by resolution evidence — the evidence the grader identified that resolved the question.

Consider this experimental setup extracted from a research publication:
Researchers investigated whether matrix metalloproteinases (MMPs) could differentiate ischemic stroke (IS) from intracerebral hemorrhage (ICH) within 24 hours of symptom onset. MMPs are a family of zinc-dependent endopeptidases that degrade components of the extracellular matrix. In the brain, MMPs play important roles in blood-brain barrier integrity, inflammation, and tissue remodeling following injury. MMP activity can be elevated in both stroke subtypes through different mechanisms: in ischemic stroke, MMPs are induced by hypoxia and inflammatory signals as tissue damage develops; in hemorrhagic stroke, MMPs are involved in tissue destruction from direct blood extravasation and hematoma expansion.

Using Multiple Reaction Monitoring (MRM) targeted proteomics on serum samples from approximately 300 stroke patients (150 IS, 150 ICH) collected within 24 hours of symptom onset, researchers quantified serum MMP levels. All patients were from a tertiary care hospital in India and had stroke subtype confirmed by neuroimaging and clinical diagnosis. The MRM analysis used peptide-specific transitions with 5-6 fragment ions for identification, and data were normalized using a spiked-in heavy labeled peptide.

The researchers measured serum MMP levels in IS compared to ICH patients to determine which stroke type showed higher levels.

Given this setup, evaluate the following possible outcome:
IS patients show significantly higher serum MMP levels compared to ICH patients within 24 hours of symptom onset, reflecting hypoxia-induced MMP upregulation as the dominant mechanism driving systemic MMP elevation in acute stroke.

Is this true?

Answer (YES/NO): NO